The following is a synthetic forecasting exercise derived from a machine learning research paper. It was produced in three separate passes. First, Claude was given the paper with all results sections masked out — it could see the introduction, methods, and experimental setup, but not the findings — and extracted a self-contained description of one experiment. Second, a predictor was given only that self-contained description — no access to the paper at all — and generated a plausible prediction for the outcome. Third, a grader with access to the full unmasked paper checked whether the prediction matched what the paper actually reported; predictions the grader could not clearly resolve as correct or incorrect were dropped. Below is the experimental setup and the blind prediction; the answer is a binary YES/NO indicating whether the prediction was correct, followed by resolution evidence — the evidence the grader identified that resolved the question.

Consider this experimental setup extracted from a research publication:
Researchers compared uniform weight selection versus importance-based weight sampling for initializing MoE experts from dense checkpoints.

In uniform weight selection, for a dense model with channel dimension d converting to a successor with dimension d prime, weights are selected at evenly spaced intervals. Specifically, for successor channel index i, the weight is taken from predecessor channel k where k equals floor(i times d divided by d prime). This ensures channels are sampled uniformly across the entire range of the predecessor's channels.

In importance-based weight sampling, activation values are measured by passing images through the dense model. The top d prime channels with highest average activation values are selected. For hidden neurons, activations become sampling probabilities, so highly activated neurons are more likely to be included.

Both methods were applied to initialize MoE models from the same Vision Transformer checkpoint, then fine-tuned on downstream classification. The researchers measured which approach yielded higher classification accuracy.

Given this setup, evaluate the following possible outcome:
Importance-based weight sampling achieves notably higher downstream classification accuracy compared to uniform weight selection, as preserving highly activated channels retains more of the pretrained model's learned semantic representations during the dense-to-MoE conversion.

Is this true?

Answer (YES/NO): YES